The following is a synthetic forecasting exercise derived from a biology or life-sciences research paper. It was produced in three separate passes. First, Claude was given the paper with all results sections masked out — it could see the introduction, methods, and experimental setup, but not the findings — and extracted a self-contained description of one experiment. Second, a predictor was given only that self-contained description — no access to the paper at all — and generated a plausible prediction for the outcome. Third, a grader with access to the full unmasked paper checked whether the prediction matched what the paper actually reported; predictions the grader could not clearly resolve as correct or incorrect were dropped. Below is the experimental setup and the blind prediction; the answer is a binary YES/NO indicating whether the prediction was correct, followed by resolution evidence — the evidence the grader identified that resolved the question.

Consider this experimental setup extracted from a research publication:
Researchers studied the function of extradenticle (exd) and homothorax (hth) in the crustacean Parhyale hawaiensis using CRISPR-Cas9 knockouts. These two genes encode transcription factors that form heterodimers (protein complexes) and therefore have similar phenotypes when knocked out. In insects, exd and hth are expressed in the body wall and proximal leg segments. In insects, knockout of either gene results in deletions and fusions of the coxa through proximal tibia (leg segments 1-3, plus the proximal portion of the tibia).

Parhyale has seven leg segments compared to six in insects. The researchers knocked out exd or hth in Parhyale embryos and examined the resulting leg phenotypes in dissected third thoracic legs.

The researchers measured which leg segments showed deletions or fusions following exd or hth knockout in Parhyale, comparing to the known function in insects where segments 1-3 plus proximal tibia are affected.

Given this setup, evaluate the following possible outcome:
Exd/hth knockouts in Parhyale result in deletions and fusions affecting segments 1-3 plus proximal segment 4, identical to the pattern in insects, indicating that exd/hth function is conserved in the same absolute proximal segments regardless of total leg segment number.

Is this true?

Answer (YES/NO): NO